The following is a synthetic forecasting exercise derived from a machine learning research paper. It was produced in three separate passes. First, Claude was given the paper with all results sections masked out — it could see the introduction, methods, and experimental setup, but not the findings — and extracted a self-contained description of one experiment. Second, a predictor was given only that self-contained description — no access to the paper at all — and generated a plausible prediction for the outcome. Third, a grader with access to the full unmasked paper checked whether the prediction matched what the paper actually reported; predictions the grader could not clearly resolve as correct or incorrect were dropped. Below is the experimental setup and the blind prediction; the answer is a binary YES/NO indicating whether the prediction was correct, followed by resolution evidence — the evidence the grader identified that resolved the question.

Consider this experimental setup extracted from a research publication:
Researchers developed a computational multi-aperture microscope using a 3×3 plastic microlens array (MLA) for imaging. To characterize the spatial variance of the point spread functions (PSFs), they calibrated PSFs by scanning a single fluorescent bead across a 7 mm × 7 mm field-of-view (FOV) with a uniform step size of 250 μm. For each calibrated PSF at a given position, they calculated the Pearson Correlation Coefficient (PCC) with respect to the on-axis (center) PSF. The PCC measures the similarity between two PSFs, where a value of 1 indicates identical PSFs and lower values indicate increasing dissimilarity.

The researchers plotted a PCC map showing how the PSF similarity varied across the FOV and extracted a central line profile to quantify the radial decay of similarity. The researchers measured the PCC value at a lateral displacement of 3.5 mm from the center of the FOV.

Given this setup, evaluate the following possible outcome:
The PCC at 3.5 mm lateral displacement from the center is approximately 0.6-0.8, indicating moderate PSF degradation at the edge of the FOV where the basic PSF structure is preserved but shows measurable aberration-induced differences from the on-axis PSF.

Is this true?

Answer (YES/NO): NO